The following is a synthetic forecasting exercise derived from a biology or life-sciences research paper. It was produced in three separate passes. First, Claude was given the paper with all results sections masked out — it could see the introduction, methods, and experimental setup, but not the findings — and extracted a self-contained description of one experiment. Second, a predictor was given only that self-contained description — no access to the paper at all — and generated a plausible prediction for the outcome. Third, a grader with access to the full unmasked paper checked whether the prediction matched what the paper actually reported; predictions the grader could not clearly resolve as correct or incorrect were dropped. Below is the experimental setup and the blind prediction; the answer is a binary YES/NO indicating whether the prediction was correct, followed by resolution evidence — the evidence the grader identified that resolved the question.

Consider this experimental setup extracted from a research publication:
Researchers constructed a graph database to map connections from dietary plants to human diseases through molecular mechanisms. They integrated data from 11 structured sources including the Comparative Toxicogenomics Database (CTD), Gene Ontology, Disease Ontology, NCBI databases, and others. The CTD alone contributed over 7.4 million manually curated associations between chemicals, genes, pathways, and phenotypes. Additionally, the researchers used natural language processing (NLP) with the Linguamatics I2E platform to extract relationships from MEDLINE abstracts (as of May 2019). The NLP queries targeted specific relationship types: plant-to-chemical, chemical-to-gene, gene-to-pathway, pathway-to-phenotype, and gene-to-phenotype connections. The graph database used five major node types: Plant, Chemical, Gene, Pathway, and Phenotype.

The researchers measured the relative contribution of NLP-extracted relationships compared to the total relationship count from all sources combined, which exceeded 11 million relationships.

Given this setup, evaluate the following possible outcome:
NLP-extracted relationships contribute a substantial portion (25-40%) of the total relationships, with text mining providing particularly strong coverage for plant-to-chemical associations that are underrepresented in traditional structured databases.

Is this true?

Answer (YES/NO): NO